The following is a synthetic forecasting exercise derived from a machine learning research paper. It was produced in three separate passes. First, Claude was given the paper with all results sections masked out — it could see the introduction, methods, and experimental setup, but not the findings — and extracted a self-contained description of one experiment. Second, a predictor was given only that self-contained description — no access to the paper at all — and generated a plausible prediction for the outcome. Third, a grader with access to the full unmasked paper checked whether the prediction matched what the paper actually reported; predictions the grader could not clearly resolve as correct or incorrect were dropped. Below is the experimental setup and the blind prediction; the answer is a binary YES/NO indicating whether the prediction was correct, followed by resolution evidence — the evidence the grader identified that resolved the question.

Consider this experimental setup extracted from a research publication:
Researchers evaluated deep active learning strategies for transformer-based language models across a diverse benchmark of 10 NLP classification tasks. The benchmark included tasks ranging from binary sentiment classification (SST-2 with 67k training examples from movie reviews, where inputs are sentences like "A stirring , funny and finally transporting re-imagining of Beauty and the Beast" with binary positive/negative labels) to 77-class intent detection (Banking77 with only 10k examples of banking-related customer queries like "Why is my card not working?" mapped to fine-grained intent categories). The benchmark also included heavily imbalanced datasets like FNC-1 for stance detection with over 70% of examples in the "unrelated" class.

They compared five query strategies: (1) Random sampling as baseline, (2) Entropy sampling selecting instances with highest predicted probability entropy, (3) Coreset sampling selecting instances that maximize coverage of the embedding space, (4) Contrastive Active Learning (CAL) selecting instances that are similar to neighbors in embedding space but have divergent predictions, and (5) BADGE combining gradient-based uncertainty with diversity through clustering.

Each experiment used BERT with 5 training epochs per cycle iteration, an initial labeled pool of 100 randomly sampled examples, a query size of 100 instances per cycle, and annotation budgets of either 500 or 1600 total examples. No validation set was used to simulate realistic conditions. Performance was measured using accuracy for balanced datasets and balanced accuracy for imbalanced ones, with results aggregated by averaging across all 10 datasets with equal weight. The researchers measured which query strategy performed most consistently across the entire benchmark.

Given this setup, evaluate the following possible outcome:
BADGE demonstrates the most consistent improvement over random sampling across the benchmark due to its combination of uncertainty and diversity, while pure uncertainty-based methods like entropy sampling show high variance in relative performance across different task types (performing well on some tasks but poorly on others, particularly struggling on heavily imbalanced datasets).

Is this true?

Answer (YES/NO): NO